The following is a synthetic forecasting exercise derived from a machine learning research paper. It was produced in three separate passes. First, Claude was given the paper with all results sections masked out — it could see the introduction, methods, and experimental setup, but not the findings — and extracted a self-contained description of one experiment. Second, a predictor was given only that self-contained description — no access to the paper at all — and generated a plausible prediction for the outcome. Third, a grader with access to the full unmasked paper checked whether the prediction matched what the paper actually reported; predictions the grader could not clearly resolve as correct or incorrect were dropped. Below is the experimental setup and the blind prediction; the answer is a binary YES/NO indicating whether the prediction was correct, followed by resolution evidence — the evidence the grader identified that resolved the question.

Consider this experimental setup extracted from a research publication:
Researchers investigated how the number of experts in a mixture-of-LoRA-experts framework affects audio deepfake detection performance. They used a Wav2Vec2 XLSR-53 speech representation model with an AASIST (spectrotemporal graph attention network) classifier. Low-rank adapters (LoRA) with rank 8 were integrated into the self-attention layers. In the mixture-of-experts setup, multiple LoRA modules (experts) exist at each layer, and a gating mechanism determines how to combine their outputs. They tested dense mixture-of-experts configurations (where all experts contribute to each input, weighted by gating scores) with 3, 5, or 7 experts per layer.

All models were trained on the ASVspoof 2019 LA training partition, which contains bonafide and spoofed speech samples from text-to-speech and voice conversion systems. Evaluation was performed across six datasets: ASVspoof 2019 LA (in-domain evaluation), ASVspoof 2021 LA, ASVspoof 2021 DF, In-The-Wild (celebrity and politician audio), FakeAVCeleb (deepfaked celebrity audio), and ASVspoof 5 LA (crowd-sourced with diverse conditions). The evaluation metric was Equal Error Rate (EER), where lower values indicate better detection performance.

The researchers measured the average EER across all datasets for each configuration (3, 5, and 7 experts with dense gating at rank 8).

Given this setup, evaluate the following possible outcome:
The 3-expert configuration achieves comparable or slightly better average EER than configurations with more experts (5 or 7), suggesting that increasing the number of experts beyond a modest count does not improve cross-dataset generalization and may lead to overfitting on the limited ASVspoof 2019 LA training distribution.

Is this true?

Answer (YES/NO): YES